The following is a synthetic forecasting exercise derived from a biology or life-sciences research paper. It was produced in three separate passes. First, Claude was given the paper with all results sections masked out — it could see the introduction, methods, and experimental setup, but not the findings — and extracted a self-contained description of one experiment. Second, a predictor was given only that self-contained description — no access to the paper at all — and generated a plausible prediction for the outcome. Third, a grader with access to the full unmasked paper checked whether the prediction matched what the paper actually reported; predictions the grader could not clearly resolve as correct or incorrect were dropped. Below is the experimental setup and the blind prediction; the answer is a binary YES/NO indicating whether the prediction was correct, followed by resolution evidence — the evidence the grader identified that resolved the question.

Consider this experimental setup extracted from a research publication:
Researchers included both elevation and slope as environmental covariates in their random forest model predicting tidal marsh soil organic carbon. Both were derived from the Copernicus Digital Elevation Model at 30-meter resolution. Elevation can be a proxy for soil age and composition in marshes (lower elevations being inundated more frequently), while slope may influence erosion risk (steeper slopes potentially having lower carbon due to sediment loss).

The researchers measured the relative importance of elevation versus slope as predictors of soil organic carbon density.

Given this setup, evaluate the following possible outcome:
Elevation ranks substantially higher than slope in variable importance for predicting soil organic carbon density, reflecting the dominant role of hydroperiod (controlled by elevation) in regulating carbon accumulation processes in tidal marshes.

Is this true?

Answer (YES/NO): YES